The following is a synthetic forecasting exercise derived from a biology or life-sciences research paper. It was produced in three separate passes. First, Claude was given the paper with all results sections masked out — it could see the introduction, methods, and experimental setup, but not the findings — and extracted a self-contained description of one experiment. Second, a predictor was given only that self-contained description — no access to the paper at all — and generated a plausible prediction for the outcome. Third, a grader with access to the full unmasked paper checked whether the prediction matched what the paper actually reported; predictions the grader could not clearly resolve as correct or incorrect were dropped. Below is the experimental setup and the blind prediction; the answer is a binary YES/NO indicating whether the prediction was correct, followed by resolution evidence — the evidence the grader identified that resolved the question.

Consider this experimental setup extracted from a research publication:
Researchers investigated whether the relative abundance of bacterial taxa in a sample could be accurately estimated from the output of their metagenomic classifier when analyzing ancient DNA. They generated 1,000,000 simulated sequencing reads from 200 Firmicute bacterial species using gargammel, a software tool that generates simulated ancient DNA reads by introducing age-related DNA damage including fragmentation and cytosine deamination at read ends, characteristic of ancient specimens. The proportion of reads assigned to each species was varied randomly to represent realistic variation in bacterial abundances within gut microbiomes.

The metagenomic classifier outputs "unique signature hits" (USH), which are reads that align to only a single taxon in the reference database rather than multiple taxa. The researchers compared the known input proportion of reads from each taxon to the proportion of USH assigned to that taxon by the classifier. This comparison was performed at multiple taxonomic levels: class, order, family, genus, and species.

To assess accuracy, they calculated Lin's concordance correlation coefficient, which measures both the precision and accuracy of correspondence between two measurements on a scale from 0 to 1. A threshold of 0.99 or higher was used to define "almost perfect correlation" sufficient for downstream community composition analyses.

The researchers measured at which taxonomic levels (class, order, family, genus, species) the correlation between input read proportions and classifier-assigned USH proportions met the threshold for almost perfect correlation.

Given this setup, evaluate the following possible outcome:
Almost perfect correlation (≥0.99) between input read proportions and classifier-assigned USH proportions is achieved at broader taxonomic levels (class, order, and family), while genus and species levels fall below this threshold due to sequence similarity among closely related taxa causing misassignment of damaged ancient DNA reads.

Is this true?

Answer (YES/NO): NO